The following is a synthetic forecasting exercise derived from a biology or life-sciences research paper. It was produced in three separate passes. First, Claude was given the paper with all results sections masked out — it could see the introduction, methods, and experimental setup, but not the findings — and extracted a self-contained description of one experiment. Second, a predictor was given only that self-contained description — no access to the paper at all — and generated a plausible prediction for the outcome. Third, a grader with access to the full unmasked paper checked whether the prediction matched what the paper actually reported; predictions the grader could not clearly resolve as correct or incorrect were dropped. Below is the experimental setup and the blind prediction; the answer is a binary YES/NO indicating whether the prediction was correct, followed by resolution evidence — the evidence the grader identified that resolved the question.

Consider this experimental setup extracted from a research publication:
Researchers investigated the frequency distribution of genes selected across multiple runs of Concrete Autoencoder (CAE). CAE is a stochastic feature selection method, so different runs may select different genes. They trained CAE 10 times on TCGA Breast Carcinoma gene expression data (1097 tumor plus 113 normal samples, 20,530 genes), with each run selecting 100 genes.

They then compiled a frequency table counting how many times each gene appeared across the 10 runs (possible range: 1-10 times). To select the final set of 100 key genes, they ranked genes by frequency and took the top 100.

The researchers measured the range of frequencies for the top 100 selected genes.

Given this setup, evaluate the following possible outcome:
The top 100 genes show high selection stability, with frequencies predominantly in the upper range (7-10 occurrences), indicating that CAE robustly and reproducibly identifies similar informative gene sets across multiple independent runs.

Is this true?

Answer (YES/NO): NO